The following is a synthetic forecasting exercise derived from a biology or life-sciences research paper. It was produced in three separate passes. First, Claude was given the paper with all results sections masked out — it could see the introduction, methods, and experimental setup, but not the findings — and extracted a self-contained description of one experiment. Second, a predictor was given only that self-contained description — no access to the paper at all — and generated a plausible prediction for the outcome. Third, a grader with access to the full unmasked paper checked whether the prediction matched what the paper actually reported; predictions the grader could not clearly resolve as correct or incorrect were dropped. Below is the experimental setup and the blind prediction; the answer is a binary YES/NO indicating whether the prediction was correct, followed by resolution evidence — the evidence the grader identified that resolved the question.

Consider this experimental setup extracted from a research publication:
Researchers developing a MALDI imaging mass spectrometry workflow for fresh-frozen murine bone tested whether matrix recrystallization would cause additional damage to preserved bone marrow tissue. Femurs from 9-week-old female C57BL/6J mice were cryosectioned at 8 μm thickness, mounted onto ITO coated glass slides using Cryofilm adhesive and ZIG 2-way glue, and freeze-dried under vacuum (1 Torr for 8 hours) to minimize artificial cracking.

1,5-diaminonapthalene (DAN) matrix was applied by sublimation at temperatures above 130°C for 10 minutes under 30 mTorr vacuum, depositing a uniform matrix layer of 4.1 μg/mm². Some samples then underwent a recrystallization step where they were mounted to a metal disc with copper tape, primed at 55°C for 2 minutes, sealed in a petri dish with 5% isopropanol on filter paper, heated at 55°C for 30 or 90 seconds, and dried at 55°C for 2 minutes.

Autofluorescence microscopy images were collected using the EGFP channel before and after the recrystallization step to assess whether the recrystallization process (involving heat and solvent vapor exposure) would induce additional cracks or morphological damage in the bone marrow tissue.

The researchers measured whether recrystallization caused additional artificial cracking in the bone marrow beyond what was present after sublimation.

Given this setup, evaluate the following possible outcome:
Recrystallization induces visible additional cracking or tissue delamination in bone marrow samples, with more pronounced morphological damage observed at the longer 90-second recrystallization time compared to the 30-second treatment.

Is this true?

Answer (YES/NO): NO